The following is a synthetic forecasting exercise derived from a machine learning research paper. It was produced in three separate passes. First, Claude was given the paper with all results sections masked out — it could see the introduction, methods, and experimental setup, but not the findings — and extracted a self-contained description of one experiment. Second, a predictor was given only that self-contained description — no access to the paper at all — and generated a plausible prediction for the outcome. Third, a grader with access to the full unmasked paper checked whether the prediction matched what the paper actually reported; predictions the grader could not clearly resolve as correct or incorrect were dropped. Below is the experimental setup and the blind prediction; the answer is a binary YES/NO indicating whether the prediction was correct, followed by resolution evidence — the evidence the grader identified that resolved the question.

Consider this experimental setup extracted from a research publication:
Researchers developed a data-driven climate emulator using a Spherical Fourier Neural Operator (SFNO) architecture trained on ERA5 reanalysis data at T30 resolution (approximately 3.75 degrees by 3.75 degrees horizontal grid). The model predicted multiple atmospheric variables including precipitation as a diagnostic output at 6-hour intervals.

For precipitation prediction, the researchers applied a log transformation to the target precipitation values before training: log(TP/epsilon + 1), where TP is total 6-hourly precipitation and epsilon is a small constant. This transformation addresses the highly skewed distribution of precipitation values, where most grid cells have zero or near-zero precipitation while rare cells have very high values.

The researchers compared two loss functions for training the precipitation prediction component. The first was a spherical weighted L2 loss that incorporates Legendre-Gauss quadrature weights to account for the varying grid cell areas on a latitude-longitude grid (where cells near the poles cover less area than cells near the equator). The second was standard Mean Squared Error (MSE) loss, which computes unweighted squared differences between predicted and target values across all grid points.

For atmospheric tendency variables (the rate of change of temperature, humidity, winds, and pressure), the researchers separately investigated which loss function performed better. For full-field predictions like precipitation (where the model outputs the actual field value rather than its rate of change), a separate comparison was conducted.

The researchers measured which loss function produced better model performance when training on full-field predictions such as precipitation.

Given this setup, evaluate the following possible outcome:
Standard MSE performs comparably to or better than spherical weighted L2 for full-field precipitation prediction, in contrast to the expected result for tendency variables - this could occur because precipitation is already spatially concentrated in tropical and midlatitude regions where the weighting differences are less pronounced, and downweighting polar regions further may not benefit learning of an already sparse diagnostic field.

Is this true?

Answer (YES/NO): YES